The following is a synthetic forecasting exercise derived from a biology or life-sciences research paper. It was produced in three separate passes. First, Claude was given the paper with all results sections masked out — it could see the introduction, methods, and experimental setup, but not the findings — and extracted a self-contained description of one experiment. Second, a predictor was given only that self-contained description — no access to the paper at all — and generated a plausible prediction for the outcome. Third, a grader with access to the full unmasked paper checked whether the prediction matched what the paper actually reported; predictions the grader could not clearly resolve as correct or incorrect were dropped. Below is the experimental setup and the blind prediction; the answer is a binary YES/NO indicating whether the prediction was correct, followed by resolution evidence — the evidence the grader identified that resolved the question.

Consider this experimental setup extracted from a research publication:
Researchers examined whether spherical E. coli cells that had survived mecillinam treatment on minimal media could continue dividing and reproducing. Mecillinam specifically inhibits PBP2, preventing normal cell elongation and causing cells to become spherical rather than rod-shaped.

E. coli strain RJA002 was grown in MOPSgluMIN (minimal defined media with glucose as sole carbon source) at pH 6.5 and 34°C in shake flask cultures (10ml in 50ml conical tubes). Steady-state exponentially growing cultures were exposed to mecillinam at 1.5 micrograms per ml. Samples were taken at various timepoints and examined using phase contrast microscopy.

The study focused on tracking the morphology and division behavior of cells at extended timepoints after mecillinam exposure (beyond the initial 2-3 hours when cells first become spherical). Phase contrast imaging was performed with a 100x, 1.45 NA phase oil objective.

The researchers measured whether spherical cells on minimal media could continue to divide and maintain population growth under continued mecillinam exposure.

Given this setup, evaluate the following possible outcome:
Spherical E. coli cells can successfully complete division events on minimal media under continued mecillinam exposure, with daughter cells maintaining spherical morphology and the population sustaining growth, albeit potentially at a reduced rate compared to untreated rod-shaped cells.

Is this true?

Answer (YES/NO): YES